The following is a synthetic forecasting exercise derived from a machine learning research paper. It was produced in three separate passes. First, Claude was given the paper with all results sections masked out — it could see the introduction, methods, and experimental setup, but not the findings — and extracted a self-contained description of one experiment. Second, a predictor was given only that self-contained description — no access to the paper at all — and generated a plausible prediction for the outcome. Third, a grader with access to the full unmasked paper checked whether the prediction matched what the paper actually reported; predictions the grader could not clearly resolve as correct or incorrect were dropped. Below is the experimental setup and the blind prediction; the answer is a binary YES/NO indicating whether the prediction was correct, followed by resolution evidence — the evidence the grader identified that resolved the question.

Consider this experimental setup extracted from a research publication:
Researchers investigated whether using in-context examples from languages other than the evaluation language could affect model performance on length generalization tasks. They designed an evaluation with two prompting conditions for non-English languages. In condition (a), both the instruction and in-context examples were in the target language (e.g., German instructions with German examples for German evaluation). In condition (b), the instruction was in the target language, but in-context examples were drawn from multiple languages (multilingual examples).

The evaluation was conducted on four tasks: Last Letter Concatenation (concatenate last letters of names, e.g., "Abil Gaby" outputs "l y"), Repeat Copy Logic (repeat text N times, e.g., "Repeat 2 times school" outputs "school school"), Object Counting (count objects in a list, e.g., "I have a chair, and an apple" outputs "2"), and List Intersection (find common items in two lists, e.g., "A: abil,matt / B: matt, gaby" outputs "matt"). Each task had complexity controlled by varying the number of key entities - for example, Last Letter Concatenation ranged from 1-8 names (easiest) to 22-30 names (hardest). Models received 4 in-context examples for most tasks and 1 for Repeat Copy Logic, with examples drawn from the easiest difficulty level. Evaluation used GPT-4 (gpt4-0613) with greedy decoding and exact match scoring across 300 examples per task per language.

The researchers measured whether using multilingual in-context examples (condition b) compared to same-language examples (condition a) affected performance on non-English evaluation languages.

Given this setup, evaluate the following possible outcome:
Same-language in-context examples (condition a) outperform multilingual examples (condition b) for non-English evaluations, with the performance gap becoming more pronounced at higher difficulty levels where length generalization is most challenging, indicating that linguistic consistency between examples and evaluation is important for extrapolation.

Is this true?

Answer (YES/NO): NO